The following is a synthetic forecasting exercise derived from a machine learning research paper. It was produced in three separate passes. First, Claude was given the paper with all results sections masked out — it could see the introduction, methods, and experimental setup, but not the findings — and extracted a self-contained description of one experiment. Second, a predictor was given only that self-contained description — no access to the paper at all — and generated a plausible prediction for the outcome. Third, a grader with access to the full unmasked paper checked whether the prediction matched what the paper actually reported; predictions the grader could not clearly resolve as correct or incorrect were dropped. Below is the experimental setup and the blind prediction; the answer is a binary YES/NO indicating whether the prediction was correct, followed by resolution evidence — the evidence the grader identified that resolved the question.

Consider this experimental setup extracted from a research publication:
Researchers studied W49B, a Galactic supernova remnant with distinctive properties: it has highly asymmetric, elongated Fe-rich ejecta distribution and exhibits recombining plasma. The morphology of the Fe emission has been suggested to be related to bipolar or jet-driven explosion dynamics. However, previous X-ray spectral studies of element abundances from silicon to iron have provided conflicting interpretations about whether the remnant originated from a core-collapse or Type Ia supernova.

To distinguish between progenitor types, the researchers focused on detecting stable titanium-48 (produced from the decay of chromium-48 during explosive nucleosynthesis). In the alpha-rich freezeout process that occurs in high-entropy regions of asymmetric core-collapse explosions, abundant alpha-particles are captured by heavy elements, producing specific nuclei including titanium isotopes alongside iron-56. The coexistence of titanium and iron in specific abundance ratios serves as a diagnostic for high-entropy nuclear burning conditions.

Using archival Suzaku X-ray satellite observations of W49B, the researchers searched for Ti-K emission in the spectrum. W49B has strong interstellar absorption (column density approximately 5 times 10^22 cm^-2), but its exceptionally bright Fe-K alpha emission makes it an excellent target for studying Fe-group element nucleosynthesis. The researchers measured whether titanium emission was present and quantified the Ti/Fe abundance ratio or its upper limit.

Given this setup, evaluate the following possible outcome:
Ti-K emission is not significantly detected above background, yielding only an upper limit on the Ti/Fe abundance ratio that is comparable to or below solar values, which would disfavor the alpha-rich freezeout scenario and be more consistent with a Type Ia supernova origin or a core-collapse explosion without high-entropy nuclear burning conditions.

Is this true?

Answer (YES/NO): YES